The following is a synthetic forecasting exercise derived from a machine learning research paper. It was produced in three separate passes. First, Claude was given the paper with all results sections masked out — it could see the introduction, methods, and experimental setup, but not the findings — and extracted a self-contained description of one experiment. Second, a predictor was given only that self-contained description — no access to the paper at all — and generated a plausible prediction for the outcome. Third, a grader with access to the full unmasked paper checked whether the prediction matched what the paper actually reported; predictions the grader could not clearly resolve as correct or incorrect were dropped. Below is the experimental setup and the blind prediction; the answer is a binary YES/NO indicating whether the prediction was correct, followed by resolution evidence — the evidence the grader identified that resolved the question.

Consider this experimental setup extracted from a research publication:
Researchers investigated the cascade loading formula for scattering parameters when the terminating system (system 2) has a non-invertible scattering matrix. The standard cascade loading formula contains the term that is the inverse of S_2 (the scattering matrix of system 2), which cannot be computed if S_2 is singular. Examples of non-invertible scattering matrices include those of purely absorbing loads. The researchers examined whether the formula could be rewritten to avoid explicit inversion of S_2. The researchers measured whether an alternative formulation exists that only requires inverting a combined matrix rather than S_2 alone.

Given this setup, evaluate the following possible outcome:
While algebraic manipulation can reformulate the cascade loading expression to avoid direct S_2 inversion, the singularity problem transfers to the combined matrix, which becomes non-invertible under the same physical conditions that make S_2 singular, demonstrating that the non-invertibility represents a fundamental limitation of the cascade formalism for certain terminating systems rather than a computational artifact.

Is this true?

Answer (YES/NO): NO